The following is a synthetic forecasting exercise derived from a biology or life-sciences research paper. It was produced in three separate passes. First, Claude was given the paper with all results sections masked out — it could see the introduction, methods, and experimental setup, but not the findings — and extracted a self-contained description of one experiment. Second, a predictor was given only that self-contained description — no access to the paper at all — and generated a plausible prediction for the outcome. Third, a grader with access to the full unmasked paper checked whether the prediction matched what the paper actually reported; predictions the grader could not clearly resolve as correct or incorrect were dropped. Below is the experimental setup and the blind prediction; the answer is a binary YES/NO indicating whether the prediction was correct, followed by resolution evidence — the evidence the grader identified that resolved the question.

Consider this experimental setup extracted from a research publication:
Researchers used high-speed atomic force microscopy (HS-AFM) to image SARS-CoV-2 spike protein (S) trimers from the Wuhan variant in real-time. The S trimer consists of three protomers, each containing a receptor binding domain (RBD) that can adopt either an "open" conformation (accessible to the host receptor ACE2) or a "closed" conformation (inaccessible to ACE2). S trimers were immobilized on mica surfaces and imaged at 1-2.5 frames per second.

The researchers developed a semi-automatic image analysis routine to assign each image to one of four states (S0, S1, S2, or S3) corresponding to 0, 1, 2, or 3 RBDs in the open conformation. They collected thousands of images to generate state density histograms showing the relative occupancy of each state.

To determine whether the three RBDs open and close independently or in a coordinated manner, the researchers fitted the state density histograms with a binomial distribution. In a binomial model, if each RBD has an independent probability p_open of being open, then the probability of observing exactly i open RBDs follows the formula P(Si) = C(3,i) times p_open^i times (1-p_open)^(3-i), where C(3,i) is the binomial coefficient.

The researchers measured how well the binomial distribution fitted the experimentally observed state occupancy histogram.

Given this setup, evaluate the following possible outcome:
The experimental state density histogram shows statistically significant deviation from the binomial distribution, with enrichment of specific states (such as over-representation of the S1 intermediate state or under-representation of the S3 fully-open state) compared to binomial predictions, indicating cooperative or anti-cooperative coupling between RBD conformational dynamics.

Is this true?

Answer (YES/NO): NO